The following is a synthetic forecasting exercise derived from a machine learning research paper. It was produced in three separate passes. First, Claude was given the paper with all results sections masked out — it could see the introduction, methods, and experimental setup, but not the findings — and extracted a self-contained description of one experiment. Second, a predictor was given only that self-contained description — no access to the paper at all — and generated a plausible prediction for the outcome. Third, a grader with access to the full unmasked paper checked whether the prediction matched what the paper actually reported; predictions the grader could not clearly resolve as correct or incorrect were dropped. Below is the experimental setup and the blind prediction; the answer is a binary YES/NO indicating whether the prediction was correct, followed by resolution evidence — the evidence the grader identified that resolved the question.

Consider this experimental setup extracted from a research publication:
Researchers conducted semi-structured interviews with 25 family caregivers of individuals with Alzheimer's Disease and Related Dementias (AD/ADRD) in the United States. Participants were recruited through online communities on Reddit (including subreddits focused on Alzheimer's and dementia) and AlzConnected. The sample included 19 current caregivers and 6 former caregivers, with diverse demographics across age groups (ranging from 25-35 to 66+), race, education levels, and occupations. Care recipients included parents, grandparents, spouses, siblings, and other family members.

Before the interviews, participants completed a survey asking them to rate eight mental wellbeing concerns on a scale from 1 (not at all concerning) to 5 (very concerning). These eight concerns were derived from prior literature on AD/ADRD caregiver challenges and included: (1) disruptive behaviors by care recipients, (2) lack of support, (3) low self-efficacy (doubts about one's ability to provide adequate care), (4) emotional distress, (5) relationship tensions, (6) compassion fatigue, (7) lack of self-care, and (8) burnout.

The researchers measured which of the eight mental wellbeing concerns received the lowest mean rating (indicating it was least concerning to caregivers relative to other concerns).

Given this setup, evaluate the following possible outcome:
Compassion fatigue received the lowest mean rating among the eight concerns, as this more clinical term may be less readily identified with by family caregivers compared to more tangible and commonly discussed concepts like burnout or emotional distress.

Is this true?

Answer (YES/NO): NO